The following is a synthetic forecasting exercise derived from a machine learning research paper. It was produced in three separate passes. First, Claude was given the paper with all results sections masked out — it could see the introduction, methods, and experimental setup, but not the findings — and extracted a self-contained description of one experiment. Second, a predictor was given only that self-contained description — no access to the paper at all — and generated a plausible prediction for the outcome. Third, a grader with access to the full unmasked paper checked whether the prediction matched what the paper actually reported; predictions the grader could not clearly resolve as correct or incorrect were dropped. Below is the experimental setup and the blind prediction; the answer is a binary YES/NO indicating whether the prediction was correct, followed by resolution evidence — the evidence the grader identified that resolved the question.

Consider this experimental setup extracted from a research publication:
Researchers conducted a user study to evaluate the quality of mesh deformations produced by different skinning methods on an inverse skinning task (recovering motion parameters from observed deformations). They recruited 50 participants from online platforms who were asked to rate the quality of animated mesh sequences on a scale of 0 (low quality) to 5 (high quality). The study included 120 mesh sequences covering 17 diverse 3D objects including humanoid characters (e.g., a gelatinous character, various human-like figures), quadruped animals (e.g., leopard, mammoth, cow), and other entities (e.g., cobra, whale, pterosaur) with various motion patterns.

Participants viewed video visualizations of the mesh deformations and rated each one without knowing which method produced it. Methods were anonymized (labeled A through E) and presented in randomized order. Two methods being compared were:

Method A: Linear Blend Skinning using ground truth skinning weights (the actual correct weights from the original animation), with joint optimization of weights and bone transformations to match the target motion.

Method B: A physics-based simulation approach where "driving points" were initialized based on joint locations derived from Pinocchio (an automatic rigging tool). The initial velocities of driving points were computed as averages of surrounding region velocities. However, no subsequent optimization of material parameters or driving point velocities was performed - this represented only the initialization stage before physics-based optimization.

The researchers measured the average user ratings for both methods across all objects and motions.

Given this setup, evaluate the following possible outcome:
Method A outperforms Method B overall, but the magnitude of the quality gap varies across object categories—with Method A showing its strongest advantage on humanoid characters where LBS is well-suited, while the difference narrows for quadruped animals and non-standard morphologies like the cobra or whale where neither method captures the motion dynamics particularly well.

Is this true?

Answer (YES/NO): NO